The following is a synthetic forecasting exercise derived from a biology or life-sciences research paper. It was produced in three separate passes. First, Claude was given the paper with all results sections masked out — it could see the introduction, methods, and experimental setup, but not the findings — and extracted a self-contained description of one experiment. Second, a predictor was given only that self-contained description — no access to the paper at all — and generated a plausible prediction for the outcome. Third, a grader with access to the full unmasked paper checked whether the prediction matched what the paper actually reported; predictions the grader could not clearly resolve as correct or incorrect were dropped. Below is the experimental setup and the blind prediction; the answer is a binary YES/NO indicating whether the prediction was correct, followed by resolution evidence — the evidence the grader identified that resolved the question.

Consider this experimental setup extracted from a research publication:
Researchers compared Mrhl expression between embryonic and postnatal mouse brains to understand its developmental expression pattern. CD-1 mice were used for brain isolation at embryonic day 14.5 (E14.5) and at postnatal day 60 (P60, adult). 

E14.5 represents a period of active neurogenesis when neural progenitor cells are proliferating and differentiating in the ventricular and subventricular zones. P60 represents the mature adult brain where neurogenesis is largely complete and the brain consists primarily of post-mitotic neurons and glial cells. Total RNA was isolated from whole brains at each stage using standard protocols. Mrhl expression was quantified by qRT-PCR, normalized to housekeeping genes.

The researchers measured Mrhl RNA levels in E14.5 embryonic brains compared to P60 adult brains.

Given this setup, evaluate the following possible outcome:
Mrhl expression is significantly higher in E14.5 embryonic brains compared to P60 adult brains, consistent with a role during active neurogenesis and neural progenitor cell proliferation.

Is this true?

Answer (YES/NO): YES